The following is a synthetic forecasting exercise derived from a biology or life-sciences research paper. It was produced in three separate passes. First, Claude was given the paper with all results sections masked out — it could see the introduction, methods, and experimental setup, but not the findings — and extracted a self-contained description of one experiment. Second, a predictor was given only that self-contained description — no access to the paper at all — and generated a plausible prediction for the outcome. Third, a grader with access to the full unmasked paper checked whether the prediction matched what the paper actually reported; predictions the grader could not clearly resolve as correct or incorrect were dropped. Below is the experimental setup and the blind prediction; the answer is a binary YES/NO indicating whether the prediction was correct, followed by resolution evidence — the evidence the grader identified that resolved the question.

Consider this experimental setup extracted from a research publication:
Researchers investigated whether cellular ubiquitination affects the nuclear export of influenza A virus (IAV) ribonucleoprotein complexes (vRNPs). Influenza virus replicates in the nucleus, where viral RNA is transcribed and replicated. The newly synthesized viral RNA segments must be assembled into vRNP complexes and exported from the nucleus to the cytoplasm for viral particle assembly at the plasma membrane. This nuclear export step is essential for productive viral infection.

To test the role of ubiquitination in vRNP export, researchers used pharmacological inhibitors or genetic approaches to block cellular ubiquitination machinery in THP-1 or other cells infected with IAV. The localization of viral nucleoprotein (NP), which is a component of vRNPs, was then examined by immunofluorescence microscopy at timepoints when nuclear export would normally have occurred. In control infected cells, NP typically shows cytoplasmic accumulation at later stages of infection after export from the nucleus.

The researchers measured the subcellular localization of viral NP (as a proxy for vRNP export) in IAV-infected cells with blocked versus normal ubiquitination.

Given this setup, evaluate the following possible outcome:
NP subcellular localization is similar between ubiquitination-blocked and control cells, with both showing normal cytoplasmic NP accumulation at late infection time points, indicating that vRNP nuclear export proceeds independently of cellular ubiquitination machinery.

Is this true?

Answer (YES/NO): NO